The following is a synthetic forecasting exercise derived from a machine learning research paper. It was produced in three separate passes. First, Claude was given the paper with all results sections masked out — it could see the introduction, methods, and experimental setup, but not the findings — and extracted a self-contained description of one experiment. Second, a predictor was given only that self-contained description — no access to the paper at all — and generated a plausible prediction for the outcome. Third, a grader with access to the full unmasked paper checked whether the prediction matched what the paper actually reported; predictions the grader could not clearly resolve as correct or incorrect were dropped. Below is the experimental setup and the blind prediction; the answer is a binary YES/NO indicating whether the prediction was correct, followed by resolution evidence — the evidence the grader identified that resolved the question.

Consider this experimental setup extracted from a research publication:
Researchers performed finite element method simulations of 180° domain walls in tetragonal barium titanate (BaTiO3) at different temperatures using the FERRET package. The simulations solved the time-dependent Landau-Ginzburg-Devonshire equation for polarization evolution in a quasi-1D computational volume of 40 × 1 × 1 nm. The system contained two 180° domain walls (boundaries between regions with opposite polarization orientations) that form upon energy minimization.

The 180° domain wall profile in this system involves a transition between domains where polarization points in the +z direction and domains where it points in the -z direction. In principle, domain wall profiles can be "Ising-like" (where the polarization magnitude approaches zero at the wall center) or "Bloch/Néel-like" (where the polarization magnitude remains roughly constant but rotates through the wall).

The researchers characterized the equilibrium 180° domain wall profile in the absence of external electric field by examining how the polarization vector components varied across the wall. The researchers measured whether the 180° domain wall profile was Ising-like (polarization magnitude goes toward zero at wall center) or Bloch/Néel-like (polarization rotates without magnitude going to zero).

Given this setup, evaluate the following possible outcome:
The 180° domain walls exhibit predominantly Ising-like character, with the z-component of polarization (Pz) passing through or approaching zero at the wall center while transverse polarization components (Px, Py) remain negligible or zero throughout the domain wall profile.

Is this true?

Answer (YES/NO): YES